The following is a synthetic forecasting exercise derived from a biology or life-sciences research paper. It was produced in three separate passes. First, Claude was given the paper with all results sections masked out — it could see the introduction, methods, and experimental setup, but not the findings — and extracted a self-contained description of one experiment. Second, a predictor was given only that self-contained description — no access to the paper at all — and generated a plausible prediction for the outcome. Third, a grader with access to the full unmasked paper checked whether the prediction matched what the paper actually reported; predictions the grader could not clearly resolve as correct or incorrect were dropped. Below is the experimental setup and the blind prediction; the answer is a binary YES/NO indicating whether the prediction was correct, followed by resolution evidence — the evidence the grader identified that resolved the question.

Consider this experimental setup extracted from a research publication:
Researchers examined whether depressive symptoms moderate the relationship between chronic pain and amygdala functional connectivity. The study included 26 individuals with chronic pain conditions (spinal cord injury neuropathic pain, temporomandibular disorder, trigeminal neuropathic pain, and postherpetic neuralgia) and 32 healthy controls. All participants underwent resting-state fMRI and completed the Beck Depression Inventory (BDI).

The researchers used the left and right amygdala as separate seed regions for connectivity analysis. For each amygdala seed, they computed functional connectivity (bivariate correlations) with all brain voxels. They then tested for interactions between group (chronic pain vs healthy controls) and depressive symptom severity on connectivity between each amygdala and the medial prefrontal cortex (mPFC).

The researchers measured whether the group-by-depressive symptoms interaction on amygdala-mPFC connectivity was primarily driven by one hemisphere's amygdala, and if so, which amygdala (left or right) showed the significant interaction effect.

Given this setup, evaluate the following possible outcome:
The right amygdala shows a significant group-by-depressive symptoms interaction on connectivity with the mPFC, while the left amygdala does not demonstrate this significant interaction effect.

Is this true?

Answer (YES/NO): YES